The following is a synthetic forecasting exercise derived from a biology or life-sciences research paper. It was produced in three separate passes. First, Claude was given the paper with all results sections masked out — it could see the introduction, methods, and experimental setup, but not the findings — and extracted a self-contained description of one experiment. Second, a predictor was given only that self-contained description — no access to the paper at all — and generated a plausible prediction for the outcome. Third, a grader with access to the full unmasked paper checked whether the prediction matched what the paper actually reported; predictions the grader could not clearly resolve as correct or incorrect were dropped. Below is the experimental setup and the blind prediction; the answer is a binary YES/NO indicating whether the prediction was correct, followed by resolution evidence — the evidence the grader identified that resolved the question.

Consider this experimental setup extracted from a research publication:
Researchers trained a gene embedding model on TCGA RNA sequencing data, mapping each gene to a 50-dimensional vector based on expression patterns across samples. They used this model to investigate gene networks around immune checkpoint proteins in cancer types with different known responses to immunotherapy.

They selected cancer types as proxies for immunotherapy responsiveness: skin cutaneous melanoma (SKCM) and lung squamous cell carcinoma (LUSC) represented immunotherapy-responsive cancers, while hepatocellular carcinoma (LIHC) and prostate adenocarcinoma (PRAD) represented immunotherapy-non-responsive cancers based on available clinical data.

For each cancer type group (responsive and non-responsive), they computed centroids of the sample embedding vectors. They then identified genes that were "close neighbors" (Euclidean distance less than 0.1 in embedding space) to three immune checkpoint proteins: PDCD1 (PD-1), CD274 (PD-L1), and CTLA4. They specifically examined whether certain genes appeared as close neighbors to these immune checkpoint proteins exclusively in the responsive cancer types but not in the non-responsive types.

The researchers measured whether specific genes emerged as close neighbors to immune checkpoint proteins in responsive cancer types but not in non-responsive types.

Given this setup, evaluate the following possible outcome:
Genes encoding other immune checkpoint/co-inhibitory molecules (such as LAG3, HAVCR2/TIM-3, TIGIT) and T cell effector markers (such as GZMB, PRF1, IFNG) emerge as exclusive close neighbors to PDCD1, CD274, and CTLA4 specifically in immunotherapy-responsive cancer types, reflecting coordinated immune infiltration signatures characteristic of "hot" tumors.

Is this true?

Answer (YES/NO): NO